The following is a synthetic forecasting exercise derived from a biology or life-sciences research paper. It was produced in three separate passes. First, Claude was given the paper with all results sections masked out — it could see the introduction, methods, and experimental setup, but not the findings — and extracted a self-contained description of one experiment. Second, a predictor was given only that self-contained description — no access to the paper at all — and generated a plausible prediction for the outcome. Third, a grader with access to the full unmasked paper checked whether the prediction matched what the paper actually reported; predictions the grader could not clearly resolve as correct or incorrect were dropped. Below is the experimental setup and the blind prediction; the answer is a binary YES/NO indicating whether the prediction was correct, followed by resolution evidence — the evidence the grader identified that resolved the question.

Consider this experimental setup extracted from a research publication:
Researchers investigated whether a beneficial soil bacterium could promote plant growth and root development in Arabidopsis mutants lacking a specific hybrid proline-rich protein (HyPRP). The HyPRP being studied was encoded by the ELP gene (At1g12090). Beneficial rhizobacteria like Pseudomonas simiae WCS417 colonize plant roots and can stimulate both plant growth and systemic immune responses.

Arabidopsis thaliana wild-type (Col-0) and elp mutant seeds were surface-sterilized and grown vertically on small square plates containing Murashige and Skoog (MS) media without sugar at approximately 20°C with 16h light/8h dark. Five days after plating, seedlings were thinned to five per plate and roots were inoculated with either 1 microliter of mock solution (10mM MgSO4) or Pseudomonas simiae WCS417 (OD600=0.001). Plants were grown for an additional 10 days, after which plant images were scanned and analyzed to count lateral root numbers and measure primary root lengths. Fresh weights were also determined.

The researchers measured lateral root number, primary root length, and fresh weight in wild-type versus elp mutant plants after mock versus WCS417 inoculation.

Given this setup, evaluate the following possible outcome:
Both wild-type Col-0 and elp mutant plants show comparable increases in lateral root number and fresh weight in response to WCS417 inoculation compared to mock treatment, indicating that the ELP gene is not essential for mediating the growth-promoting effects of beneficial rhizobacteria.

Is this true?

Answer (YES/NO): NO